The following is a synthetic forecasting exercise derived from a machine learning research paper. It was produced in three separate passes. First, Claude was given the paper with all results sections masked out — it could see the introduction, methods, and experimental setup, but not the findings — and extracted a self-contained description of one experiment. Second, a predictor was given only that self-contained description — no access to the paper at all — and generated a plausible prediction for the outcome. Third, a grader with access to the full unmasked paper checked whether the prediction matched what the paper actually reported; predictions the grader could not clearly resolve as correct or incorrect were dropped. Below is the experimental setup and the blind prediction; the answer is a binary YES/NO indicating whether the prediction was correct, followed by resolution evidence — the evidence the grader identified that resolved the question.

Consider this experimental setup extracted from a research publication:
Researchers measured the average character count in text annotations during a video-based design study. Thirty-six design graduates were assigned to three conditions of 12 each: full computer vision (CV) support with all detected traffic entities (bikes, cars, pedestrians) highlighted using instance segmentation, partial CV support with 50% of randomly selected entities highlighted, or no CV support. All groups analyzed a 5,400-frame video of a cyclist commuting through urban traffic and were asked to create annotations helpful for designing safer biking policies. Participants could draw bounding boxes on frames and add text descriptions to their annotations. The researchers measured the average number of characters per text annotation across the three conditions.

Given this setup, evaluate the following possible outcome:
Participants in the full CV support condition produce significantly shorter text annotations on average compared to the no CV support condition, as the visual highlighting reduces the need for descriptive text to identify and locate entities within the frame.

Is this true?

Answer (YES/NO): NO